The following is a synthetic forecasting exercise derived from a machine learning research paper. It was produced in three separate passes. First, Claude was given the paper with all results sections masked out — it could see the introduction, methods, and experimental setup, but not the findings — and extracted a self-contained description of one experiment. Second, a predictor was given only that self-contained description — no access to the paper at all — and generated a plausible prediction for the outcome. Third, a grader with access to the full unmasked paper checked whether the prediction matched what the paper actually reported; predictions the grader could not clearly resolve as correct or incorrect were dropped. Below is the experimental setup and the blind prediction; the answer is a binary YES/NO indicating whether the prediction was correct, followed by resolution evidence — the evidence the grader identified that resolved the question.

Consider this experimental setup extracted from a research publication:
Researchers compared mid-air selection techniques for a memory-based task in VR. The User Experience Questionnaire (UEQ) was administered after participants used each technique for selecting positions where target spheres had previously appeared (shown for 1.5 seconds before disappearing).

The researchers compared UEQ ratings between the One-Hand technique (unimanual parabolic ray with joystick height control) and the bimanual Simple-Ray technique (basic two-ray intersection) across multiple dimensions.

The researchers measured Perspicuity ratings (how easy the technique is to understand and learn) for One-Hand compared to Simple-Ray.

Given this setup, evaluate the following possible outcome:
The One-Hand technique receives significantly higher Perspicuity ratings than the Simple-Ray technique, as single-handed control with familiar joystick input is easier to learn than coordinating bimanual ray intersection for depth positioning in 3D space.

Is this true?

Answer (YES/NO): NO